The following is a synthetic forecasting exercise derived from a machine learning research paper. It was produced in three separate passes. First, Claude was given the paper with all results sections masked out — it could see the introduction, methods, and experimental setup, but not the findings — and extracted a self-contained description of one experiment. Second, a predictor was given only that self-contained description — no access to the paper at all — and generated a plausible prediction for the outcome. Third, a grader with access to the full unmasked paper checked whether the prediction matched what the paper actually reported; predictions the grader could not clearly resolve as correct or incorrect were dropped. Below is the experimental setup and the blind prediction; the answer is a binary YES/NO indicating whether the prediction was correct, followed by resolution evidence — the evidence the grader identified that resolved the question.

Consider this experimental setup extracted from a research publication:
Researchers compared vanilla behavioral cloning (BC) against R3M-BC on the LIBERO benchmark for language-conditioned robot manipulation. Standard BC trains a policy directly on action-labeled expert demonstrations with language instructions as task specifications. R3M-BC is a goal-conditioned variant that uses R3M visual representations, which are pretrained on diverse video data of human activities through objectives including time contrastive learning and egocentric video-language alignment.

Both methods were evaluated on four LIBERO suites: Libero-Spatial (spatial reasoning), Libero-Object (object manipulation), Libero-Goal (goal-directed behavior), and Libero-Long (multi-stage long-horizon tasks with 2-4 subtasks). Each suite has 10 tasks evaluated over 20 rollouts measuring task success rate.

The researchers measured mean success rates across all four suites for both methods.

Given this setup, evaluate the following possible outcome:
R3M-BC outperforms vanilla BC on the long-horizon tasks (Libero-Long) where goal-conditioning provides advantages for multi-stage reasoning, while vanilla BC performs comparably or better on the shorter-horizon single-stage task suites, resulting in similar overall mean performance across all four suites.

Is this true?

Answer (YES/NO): NO